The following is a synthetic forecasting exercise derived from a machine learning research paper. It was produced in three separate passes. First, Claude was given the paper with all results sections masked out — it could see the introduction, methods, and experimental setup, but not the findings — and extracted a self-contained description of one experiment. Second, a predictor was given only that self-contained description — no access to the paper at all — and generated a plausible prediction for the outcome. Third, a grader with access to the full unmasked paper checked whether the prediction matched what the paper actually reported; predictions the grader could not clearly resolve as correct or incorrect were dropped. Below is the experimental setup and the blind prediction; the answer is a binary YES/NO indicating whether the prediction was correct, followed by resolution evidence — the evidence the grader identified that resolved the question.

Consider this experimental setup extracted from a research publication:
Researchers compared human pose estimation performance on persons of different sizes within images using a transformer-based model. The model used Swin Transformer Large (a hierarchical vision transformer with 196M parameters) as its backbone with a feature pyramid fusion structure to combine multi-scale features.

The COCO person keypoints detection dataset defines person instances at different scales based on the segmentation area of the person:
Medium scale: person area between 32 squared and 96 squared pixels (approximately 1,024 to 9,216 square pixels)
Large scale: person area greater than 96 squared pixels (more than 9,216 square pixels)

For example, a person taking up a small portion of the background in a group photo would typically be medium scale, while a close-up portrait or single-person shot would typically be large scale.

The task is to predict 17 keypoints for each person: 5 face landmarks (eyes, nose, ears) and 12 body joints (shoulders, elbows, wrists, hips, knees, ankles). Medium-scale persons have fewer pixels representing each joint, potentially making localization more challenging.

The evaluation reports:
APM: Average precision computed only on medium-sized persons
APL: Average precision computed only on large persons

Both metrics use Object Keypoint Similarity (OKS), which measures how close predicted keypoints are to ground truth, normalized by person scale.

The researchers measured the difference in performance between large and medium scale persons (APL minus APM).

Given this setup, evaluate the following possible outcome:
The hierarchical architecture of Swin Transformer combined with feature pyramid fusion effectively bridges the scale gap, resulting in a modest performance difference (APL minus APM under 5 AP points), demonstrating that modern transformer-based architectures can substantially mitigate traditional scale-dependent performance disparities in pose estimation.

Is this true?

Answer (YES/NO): NO